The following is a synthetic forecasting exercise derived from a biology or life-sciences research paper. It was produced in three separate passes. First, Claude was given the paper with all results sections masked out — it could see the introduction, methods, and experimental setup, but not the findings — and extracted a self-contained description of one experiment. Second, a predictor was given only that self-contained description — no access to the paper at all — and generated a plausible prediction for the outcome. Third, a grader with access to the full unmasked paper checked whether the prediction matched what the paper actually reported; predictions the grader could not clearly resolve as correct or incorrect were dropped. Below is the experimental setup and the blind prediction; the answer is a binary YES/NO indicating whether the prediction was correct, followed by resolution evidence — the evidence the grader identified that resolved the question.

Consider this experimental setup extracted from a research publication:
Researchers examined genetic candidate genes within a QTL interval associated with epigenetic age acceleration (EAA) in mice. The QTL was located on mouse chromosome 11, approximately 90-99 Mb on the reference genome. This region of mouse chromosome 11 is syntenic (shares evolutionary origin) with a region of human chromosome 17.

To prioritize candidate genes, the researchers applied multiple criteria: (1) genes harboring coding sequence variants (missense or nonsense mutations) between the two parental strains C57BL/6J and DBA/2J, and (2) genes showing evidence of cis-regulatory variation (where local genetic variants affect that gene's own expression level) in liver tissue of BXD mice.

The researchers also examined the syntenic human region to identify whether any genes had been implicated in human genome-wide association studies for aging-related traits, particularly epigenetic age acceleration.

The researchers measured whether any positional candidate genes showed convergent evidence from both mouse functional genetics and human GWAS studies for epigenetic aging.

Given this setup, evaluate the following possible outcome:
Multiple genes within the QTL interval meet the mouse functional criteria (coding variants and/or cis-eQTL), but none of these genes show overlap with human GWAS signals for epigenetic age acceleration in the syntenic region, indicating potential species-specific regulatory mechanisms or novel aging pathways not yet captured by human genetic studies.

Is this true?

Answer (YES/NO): NO